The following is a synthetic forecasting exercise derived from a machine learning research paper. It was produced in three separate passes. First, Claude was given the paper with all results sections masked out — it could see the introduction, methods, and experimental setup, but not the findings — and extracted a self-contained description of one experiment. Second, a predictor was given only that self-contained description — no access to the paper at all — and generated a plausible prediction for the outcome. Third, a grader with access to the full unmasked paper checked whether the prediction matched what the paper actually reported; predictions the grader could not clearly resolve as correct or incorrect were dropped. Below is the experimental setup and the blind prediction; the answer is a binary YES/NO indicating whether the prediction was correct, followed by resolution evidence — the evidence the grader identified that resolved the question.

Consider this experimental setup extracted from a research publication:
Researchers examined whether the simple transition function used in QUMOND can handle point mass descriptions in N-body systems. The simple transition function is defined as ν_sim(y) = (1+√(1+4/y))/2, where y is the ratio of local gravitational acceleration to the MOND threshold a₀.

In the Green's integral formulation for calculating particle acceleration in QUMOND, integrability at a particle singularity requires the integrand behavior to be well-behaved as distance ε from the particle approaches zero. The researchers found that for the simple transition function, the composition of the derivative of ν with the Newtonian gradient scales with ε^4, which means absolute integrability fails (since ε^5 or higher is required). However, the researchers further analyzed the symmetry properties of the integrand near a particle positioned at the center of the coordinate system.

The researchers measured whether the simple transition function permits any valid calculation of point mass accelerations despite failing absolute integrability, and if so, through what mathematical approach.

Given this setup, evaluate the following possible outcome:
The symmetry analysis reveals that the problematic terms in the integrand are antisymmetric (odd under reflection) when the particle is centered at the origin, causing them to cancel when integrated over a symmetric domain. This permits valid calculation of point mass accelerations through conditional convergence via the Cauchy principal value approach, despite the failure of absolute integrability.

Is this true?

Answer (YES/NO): YES